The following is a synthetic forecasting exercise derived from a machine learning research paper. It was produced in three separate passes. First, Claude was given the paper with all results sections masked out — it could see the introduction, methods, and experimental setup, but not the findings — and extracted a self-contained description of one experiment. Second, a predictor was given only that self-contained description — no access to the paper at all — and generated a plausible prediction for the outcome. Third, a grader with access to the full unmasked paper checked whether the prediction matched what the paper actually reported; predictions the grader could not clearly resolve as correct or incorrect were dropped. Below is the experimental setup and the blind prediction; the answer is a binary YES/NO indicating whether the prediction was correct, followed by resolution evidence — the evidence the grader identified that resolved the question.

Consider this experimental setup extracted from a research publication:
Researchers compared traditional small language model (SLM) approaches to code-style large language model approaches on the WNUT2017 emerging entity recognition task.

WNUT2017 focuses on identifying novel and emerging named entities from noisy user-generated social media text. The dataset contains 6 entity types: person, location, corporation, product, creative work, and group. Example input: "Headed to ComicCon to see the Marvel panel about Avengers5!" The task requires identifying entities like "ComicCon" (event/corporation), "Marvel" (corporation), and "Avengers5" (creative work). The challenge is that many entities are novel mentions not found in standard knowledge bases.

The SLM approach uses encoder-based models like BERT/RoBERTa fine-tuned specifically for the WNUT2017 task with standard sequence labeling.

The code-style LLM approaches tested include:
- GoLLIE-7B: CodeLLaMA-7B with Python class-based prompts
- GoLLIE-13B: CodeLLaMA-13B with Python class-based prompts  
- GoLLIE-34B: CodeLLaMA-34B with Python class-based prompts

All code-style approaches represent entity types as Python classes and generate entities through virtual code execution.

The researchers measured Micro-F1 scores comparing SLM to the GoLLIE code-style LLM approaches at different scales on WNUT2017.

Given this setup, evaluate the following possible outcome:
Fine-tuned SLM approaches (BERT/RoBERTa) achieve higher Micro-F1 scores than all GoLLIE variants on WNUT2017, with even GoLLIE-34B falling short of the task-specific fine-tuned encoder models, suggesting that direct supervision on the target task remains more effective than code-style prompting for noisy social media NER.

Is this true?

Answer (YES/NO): YES